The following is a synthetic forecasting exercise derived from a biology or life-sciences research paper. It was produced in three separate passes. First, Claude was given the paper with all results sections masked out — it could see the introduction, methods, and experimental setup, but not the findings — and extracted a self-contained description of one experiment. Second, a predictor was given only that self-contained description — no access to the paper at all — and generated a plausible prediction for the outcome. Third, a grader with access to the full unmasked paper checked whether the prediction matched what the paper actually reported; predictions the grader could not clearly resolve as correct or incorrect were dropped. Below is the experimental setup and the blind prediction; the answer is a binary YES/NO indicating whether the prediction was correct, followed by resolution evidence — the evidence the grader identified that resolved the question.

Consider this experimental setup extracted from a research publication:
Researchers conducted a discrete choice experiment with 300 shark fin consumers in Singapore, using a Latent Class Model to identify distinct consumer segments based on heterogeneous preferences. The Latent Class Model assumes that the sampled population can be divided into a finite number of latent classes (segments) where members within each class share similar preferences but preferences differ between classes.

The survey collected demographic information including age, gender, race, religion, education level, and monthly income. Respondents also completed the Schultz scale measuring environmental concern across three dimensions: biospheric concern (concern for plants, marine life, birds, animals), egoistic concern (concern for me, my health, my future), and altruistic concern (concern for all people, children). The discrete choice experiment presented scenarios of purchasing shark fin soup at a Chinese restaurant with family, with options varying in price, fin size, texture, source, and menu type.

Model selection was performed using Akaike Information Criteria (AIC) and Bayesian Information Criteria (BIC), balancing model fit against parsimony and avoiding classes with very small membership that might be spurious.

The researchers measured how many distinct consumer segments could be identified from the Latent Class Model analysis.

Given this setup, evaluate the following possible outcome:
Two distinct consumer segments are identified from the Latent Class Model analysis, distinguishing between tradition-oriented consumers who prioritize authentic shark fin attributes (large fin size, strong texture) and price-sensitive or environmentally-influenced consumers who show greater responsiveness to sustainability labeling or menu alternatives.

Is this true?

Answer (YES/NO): NO